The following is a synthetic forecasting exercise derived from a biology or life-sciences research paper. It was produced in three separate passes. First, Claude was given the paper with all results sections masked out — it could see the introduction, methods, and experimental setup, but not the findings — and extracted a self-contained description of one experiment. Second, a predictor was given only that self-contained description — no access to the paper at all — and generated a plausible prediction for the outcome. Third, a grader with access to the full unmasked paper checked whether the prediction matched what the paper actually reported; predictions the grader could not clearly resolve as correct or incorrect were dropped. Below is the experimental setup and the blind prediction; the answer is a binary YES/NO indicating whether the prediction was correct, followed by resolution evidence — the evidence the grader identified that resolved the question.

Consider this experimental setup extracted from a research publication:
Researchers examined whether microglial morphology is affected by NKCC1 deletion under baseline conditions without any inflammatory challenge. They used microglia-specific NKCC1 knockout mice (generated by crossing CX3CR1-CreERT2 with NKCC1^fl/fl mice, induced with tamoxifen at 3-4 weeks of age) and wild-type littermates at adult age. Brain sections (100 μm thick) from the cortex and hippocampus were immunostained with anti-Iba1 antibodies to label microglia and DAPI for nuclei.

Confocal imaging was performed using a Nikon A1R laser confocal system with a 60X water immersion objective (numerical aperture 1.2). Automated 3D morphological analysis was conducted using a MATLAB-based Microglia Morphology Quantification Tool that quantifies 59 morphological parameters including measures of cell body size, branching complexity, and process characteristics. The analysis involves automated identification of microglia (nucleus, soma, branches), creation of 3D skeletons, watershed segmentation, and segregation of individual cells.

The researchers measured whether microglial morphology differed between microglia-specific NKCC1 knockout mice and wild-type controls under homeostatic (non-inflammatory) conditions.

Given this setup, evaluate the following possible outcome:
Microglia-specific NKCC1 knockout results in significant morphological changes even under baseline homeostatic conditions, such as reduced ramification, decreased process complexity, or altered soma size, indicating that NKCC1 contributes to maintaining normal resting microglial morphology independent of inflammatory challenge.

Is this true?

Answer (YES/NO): NO